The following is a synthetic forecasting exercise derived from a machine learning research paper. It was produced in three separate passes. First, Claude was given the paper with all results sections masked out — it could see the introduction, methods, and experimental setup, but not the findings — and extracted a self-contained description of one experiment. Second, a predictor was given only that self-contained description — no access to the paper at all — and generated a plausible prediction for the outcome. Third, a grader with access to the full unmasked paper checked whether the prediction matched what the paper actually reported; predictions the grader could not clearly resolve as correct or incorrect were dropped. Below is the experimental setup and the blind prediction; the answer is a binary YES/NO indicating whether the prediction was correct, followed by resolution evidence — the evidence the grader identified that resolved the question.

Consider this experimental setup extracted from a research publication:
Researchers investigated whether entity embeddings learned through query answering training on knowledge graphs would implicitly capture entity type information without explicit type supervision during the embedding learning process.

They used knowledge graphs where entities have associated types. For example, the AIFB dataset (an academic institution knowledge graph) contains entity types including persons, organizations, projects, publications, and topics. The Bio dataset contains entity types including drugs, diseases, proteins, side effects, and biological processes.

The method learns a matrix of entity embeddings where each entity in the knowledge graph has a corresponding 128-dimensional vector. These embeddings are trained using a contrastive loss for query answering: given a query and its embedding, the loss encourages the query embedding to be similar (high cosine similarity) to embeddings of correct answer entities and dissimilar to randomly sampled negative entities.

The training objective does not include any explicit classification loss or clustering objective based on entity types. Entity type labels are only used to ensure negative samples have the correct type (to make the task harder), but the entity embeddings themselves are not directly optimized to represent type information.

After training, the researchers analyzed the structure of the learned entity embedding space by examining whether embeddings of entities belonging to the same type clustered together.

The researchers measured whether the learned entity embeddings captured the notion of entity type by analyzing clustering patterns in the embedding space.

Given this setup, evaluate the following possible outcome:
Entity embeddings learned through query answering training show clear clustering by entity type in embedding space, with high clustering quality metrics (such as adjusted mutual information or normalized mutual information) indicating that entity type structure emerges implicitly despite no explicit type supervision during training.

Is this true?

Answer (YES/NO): NO